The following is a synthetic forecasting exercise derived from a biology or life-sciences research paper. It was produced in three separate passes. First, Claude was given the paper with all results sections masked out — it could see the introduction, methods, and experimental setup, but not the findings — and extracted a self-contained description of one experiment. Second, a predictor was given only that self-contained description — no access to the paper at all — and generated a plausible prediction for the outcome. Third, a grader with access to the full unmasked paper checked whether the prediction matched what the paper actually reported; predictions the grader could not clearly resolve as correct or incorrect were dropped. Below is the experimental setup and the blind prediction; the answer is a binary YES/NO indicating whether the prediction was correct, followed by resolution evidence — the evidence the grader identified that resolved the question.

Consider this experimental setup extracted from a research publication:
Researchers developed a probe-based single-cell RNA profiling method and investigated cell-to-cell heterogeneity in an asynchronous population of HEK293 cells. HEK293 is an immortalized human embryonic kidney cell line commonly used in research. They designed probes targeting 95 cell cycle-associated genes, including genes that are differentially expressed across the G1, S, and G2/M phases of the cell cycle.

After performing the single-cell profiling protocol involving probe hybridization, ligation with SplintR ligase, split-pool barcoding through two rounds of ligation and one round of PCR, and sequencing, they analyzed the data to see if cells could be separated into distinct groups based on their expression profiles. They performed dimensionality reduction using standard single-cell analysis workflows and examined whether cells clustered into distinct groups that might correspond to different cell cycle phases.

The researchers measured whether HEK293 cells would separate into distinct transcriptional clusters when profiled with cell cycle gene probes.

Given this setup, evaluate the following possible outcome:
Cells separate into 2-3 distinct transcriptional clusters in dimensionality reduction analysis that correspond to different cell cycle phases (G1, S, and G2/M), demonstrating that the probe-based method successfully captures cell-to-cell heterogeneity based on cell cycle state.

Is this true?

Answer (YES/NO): YES